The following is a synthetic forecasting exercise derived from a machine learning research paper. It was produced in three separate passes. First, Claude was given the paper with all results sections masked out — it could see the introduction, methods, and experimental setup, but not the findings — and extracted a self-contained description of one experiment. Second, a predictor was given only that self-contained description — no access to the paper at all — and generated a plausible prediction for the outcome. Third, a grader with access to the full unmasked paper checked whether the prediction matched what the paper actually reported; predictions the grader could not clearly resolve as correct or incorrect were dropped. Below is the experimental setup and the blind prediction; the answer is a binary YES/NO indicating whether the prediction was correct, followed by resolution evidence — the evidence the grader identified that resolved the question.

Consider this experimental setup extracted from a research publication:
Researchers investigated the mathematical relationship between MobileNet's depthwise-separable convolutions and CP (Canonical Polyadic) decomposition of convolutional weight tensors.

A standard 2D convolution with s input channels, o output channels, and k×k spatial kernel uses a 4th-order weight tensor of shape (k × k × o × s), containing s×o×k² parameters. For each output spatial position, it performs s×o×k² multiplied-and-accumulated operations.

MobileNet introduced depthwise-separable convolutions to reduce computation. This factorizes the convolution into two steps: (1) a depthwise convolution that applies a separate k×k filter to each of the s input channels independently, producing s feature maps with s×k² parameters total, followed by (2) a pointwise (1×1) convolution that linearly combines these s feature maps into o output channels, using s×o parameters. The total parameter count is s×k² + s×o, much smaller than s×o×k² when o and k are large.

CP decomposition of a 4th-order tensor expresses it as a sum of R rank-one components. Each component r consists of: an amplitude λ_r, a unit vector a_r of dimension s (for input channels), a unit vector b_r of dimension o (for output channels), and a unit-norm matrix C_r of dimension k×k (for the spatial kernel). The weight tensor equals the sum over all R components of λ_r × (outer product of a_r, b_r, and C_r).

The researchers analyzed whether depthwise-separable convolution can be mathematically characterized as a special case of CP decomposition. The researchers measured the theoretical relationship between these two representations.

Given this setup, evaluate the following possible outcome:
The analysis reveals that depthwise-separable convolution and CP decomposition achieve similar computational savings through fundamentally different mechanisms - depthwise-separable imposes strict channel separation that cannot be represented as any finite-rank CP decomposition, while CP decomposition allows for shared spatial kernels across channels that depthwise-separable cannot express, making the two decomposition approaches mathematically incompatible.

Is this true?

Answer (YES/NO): NO